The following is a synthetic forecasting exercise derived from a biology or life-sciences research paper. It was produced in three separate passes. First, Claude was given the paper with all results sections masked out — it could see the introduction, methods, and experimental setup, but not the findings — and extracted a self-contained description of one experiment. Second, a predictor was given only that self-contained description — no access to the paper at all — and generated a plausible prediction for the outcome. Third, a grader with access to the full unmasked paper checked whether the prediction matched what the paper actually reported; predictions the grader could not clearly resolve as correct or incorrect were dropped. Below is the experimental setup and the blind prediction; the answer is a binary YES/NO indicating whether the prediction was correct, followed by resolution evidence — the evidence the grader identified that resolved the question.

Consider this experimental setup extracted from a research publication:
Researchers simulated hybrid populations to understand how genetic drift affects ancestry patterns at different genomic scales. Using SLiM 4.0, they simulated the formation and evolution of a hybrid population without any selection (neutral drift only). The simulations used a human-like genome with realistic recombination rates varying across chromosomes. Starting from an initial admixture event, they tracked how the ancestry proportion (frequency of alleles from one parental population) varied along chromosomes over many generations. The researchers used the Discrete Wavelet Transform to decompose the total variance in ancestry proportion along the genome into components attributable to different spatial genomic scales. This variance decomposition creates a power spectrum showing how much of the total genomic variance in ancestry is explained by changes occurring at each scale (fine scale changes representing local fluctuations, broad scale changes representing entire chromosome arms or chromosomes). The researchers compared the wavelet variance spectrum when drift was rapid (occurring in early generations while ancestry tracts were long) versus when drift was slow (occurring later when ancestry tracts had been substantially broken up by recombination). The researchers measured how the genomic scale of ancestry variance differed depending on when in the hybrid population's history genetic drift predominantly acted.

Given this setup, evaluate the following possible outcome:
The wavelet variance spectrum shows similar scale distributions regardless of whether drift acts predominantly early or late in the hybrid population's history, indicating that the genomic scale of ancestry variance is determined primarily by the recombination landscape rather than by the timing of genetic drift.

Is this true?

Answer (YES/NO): NO